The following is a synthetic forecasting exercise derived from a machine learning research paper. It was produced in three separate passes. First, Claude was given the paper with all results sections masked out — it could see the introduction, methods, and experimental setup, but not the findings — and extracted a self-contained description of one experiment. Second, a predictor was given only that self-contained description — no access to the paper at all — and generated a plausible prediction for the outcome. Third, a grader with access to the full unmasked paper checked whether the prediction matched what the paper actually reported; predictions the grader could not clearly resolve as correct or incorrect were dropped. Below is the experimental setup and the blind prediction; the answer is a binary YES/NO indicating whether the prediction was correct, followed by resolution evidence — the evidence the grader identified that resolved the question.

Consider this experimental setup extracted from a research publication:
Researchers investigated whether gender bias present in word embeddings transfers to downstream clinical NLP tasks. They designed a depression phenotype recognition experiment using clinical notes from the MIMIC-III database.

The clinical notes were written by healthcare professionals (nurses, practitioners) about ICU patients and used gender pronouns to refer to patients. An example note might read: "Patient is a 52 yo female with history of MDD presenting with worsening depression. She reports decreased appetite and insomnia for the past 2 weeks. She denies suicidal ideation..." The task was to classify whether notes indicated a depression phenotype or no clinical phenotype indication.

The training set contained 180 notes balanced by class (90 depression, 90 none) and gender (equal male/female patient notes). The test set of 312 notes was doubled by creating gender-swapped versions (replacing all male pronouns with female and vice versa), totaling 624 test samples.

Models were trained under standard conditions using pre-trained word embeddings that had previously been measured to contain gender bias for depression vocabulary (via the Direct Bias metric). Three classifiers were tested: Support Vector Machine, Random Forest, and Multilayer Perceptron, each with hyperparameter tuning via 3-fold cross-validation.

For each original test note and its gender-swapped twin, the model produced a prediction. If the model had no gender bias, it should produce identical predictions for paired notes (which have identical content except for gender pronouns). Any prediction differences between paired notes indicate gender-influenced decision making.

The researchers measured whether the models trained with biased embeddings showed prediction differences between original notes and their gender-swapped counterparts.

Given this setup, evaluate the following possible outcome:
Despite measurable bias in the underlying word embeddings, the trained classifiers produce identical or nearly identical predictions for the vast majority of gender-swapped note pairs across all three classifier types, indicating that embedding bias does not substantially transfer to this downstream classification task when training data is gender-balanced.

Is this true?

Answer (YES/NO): NO